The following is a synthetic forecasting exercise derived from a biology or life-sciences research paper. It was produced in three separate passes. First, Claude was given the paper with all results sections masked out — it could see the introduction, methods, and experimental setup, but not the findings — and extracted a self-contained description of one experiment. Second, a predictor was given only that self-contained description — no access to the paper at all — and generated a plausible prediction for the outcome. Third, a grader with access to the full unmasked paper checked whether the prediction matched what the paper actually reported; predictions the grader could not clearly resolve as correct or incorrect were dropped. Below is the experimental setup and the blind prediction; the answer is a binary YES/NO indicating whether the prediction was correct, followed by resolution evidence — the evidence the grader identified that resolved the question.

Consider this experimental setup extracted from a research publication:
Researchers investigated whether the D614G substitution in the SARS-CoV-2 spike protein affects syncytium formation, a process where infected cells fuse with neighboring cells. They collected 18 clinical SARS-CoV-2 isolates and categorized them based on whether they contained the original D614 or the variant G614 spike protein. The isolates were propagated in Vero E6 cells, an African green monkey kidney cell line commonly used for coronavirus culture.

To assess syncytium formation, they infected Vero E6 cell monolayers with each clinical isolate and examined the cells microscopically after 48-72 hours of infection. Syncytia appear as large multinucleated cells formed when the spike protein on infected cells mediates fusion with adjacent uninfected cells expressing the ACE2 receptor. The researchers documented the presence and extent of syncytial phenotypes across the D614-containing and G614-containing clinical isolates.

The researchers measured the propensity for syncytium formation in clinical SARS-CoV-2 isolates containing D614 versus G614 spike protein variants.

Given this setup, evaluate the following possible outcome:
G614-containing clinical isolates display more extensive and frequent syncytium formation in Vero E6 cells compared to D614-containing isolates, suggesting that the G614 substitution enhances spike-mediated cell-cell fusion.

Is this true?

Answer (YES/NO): YES